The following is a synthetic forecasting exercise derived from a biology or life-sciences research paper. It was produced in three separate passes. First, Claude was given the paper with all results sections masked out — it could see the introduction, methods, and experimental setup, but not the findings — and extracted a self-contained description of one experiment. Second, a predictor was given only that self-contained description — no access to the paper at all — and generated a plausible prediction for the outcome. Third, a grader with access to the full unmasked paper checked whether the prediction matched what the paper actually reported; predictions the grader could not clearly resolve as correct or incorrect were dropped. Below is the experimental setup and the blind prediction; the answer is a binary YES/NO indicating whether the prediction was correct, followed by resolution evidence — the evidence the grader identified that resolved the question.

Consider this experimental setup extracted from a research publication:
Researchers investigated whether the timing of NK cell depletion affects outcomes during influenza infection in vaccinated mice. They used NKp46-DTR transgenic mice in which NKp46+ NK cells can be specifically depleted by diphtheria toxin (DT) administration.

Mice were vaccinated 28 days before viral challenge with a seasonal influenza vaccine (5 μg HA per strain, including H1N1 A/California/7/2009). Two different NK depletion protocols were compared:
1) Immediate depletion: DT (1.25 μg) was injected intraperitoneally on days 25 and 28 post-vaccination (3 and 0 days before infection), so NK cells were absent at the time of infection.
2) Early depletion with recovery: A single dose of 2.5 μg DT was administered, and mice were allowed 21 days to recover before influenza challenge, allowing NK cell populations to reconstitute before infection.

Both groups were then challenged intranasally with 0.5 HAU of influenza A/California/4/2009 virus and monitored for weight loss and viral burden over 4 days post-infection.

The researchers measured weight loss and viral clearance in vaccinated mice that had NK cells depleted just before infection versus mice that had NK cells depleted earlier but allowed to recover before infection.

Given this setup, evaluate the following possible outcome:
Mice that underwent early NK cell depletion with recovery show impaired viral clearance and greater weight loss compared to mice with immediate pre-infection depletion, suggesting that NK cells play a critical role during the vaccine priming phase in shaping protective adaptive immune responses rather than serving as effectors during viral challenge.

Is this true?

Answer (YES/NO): NO